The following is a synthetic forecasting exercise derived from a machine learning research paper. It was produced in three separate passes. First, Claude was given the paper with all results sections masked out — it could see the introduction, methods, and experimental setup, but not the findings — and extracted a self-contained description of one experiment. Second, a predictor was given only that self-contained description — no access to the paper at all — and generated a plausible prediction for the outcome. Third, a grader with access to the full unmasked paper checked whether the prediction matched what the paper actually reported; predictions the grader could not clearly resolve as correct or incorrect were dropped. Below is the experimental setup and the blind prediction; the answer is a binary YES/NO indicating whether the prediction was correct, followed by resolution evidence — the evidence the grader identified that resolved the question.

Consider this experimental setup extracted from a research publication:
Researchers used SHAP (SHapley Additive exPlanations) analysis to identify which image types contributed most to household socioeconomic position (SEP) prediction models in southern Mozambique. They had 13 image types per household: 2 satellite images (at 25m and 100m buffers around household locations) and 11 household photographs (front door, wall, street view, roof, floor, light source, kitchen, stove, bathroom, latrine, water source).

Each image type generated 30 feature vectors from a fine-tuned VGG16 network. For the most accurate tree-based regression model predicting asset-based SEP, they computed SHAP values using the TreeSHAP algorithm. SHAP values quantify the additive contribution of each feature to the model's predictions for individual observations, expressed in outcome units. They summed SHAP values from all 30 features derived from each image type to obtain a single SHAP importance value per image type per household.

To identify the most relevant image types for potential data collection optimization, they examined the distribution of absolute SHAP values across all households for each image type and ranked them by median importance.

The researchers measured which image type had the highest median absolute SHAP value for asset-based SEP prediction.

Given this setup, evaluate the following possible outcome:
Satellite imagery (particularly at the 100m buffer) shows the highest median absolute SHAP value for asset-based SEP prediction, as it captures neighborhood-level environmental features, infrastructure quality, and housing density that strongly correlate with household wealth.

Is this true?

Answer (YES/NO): NO